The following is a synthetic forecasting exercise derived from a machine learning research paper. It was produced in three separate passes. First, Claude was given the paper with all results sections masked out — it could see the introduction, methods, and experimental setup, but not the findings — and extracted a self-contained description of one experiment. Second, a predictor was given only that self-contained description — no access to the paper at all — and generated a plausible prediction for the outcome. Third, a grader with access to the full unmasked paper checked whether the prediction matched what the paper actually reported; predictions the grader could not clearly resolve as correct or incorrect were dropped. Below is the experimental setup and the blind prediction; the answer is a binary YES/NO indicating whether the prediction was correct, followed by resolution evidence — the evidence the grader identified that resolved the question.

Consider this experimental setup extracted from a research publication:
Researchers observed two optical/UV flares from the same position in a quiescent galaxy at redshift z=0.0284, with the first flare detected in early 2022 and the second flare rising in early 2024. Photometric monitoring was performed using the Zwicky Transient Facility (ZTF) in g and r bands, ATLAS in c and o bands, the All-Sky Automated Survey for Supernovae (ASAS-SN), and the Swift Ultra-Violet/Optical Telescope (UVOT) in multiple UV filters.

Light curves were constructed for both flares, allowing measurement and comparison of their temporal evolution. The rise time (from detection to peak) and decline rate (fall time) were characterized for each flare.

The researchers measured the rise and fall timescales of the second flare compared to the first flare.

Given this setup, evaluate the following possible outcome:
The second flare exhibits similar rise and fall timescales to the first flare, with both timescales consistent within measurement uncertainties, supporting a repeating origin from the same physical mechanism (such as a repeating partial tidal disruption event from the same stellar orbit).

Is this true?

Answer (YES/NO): NO